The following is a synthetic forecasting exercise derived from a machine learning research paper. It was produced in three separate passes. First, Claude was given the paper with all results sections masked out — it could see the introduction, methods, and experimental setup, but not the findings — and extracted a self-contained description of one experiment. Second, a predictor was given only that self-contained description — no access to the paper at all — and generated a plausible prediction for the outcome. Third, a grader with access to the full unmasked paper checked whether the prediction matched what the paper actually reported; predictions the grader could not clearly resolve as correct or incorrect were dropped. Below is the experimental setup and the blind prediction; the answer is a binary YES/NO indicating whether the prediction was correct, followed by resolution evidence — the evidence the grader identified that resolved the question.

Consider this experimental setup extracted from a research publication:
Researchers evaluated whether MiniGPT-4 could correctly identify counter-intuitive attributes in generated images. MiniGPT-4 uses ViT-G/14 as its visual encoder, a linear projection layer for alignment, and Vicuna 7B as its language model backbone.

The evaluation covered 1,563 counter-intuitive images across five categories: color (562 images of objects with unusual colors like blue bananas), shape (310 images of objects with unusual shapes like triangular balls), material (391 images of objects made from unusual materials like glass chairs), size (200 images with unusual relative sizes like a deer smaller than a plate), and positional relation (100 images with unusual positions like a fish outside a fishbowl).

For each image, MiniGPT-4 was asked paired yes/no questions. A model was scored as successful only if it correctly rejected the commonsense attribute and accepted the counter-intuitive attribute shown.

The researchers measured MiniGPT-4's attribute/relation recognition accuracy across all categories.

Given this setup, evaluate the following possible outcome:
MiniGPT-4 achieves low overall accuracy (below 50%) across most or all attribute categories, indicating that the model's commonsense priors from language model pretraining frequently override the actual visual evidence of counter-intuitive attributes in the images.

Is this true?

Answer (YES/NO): YES